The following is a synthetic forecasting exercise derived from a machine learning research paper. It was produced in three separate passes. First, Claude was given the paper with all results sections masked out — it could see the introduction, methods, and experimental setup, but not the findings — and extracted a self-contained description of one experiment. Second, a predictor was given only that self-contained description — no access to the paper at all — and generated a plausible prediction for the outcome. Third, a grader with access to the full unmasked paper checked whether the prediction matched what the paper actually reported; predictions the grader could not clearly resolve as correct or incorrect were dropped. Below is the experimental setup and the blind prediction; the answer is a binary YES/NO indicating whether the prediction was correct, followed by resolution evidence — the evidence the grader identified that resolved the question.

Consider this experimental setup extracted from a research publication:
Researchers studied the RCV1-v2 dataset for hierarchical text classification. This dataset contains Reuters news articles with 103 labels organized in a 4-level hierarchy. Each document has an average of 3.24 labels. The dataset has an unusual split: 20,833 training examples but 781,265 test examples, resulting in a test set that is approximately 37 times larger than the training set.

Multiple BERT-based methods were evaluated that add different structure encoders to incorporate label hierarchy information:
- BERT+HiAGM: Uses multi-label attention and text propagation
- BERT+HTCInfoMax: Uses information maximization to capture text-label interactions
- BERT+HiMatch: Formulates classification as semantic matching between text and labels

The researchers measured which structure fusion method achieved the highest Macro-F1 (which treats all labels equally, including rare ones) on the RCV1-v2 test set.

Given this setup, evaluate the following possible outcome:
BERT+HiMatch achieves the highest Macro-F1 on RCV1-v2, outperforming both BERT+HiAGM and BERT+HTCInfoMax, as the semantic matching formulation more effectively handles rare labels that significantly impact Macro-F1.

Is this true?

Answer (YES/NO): YES